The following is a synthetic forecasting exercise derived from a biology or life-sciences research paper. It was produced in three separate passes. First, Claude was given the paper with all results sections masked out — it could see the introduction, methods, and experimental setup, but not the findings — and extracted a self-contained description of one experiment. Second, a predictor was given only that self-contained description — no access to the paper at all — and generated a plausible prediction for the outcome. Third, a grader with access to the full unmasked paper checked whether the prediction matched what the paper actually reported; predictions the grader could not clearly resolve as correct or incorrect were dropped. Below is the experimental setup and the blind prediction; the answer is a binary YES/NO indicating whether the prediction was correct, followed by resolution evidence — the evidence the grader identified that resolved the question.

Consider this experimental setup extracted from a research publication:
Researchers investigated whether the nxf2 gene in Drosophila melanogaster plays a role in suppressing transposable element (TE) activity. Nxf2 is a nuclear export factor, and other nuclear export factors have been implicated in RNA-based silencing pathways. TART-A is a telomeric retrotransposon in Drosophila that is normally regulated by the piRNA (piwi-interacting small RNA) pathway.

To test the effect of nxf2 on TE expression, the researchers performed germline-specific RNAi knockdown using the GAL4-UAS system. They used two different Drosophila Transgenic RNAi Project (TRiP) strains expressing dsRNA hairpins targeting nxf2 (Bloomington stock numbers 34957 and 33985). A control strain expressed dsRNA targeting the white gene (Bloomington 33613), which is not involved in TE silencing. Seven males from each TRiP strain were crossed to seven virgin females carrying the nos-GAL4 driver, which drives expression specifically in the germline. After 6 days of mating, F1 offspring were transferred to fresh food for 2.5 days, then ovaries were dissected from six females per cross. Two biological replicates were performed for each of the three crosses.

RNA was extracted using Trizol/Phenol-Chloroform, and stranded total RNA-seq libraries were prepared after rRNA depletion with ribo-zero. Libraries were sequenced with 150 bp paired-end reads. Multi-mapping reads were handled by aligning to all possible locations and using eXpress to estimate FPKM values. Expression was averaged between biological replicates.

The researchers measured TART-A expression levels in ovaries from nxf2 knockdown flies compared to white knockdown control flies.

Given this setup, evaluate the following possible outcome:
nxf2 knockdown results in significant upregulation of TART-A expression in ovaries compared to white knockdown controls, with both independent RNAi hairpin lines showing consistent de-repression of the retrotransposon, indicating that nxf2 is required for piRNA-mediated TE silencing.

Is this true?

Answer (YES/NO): YES